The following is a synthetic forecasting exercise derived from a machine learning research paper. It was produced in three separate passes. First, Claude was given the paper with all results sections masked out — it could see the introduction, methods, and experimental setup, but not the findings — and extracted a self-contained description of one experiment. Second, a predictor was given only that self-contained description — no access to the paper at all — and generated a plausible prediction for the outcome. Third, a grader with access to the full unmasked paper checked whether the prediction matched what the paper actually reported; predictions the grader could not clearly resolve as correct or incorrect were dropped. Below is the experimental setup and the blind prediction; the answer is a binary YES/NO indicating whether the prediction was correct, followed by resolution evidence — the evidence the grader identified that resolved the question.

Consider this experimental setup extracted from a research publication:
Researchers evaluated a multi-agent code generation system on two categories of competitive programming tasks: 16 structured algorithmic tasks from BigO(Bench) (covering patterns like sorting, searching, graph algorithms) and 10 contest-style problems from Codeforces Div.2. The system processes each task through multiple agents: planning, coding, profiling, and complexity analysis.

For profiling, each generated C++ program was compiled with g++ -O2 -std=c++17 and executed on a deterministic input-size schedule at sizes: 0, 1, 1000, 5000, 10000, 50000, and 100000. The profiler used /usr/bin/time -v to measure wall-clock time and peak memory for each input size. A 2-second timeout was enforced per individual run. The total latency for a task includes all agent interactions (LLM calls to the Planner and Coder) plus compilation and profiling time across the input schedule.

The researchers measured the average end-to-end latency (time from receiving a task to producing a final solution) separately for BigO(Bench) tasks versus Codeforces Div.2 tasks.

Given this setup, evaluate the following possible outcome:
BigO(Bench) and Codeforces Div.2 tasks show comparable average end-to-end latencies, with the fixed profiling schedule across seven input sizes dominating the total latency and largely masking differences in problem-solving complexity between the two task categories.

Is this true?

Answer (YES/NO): NO